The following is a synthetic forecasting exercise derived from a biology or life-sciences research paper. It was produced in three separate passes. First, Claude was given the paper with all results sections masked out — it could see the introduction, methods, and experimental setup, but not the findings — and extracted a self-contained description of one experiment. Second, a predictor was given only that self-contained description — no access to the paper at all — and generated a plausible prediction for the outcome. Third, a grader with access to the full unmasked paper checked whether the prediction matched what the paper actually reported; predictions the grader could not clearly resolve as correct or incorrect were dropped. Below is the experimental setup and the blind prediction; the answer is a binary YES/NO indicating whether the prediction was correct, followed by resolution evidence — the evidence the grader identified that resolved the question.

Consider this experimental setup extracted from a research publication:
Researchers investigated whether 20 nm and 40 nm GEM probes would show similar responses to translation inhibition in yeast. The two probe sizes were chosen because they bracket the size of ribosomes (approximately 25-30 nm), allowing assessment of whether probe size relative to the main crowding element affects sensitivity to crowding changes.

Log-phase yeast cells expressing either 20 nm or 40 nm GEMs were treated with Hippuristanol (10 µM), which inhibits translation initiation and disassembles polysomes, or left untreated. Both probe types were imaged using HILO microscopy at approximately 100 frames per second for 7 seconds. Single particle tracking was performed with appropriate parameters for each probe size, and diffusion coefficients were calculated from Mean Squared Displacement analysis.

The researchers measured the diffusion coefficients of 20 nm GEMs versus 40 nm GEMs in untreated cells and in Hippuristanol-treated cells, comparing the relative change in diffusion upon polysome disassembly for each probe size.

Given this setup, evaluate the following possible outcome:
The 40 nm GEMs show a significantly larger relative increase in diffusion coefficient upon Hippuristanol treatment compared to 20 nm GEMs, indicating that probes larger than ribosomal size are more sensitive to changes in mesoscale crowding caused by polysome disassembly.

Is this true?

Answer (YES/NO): YES